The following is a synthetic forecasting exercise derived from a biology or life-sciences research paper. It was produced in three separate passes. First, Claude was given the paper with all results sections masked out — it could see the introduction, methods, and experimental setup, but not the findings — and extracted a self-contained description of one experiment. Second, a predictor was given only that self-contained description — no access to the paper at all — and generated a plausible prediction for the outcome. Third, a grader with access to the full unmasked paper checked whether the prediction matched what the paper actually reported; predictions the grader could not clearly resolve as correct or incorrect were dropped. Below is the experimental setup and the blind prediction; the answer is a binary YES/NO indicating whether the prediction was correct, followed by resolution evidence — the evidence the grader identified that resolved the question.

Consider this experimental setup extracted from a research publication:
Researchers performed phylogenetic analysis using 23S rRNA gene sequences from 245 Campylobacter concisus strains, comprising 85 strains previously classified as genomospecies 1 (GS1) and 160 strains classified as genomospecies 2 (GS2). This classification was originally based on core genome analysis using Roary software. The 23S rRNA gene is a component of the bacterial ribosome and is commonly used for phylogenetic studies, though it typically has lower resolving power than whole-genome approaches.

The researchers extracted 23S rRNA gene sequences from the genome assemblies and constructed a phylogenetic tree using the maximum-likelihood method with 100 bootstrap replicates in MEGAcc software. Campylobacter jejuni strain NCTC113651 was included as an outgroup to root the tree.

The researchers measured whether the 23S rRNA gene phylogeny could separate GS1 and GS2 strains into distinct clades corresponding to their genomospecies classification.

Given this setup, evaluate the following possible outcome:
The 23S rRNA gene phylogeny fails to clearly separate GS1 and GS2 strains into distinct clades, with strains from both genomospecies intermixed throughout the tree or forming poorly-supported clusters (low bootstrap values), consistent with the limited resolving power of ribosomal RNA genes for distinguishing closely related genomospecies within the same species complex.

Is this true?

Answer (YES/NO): NO